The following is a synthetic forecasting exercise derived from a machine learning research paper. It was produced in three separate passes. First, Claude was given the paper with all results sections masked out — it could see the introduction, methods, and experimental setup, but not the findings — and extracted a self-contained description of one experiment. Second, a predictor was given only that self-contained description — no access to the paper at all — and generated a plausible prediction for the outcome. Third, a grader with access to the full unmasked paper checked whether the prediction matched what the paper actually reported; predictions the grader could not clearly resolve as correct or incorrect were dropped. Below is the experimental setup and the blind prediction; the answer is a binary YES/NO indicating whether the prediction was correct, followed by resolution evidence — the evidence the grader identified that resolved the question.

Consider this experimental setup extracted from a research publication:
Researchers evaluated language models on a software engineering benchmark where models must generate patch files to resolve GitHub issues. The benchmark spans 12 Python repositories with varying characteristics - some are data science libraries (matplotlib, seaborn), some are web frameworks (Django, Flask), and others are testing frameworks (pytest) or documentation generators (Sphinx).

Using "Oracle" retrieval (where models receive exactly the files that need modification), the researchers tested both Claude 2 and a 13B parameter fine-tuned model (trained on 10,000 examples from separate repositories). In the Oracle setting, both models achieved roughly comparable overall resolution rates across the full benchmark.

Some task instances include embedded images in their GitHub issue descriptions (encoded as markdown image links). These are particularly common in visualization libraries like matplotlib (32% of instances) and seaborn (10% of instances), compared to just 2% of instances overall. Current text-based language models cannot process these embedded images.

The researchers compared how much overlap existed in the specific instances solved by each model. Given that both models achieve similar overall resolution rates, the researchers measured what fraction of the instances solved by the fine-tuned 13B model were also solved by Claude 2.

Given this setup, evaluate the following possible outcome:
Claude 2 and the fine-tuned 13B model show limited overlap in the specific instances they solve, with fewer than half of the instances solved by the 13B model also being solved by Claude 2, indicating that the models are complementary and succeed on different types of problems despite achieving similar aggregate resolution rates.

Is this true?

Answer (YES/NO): YES